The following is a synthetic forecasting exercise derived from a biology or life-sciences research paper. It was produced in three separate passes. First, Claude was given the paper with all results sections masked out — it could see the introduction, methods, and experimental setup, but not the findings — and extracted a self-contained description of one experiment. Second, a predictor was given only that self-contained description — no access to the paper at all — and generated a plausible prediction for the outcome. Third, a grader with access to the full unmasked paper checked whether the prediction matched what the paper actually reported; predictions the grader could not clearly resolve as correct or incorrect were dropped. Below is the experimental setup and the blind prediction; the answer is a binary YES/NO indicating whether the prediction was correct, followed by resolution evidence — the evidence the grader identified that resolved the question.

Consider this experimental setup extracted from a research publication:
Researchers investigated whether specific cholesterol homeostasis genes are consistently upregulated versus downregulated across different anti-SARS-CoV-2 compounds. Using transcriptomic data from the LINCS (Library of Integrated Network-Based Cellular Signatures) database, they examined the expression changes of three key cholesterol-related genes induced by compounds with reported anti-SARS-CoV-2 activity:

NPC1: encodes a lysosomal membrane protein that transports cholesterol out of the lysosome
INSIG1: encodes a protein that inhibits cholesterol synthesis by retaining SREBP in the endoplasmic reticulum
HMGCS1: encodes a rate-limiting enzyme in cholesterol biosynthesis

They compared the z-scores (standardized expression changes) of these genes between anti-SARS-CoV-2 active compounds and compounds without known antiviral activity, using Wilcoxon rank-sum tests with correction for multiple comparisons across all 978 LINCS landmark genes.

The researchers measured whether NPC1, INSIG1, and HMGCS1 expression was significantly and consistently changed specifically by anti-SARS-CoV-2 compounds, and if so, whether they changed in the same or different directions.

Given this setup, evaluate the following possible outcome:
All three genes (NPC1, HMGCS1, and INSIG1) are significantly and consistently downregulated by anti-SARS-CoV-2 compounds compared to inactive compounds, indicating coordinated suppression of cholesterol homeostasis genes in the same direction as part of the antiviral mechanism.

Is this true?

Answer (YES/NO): NO